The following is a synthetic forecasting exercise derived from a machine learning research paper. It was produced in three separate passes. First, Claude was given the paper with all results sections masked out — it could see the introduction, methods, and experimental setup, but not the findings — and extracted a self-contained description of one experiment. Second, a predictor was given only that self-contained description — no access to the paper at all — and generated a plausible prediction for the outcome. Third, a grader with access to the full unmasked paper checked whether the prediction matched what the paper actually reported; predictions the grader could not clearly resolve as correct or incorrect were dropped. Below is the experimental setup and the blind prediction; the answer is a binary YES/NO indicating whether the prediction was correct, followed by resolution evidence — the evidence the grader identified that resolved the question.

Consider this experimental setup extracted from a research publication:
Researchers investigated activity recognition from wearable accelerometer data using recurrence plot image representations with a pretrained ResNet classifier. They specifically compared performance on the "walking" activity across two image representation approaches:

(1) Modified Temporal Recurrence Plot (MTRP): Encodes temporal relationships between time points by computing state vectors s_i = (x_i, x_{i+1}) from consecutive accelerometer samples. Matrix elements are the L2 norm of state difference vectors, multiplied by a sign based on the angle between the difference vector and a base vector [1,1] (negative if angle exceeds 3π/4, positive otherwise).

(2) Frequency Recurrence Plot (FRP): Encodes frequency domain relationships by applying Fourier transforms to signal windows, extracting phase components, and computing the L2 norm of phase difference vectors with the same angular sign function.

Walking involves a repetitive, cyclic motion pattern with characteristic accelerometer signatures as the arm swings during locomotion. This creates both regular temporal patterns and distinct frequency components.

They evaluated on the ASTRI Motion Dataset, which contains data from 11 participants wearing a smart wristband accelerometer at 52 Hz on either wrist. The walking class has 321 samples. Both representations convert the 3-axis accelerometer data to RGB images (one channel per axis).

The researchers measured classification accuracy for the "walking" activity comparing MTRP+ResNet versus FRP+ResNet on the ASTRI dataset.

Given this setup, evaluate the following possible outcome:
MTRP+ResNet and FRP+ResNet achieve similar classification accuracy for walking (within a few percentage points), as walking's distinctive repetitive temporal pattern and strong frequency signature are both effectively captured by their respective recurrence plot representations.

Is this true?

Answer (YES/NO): NO